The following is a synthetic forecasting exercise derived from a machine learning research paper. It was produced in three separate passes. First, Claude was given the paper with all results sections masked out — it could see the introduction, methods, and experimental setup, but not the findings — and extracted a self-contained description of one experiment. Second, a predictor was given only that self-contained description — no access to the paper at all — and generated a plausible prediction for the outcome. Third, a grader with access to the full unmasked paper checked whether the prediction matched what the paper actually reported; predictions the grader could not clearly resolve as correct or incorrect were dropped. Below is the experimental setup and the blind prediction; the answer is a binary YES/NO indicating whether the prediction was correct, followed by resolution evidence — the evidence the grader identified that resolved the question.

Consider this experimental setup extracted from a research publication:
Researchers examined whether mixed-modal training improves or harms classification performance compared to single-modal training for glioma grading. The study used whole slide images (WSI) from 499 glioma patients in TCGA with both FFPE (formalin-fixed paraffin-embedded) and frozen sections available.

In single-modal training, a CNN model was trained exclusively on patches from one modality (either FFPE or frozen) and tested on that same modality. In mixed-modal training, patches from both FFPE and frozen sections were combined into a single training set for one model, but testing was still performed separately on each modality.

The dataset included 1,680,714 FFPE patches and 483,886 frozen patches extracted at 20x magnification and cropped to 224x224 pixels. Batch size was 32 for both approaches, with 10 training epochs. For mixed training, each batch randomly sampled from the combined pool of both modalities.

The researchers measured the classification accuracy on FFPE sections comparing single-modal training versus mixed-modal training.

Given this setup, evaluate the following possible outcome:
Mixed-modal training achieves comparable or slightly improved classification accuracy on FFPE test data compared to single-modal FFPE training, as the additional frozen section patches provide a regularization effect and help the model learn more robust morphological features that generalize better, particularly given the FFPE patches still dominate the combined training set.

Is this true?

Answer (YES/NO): NO